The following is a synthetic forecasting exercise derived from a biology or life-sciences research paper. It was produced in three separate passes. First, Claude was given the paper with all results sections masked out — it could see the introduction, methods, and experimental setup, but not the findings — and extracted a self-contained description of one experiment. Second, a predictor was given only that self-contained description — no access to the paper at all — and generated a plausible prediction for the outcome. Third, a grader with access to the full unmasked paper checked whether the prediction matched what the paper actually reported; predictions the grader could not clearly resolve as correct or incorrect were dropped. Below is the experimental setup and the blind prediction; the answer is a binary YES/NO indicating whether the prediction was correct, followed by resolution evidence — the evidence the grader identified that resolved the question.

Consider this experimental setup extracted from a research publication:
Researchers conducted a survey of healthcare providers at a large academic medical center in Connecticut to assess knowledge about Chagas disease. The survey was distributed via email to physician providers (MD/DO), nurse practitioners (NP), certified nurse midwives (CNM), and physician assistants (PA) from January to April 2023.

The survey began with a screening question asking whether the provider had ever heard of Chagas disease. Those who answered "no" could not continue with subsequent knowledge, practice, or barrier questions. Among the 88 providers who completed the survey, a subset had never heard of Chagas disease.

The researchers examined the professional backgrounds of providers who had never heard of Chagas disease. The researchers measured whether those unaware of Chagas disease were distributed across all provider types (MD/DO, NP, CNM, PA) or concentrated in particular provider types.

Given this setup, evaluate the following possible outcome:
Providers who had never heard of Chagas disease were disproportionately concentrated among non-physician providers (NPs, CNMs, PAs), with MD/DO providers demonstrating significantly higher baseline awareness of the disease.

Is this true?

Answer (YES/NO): YES